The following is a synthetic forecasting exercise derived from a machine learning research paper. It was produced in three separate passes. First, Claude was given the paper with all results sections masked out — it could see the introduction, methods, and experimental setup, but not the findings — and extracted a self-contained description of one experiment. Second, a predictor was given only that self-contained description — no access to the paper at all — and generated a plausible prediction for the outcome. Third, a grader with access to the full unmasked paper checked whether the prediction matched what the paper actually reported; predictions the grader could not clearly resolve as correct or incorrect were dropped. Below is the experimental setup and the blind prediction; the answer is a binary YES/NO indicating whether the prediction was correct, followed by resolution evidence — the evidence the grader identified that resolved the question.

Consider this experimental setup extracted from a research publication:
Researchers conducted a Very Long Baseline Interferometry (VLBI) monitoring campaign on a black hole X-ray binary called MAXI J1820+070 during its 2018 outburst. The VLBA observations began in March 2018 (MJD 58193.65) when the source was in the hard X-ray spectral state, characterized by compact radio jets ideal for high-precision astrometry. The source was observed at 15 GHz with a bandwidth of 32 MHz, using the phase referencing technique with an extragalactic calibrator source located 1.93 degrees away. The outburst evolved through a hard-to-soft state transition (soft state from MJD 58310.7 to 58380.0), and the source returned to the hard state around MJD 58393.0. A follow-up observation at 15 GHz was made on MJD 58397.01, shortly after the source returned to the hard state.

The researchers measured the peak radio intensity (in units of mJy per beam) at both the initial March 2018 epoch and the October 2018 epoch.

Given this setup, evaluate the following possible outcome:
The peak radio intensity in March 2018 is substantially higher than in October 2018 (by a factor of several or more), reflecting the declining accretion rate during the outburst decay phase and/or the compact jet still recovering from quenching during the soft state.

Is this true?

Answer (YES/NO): YES